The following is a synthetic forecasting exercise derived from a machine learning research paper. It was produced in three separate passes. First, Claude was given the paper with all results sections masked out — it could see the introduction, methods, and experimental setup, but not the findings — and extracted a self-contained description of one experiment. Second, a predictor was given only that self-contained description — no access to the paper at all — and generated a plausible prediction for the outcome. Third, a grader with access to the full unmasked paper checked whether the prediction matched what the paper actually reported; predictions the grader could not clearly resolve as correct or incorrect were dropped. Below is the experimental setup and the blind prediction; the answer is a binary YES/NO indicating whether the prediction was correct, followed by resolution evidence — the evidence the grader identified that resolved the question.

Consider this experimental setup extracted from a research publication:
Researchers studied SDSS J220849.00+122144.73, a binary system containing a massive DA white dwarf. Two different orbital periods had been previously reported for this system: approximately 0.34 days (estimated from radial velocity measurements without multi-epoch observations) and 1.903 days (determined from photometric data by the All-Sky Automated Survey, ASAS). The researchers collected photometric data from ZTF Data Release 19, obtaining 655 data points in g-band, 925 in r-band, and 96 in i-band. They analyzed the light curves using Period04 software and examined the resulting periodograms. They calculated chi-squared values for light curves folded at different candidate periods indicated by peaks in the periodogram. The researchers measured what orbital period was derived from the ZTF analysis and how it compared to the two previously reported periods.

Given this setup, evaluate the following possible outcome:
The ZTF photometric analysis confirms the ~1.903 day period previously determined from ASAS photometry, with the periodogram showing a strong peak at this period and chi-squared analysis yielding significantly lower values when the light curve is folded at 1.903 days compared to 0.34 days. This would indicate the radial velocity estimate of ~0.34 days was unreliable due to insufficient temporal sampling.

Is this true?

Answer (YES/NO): NO